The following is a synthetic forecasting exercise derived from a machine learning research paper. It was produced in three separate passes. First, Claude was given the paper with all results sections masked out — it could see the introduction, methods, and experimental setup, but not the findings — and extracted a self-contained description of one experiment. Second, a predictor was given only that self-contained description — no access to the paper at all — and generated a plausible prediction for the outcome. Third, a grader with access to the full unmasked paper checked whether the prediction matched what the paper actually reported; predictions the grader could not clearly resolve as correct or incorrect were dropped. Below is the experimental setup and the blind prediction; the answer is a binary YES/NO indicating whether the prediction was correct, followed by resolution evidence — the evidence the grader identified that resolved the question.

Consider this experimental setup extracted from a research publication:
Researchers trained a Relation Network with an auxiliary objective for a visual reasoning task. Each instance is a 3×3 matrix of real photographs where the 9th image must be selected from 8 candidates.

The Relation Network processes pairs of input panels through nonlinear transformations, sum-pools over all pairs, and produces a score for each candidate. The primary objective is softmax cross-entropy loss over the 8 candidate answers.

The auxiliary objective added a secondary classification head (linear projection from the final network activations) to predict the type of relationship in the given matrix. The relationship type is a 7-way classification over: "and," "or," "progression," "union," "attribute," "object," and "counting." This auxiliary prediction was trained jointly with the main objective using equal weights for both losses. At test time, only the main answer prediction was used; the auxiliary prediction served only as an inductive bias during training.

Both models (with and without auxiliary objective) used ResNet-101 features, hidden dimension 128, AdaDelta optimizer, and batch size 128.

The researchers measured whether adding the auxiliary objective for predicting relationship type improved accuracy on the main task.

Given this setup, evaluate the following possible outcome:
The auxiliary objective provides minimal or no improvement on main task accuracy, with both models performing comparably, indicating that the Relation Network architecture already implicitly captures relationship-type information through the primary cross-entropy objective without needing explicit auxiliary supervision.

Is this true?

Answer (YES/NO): NO